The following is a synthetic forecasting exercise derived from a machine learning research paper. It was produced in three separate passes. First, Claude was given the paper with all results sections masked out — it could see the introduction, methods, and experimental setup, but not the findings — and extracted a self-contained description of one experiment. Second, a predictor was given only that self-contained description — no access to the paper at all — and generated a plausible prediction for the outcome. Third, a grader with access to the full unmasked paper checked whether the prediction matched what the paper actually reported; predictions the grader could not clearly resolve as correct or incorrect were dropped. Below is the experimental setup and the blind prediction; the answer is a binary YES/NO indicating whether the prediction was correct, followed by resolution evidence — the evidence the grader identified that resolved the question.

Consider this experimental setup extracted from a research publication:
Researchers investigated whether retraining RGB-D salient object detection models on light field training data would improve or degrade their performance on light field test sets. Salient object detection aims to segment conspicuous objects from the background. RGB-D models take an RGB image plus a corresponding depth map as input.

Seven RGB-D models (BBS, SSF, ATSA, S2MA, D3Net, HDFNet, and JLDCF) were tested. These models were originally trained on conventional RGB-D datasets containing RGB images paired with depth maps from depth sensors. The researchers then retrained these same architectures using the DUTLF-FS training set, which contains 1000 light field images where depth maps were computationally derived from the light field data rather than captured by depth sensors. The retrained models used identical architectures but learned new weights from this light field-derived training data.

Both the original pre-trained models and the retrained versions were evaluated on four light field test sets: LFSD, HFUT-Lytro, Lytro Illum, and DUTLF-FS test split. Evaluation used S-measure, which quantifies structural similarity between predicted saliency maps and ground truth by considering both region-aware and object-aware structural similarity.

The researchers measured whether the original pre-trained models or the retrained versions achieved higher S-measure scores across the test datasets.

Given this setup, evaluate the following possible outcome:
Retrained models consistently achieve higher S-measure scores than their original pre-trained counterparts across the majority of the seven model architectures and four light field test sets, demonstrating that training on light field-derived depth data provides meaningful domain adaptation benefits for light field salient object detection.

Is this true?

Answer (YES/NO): NO